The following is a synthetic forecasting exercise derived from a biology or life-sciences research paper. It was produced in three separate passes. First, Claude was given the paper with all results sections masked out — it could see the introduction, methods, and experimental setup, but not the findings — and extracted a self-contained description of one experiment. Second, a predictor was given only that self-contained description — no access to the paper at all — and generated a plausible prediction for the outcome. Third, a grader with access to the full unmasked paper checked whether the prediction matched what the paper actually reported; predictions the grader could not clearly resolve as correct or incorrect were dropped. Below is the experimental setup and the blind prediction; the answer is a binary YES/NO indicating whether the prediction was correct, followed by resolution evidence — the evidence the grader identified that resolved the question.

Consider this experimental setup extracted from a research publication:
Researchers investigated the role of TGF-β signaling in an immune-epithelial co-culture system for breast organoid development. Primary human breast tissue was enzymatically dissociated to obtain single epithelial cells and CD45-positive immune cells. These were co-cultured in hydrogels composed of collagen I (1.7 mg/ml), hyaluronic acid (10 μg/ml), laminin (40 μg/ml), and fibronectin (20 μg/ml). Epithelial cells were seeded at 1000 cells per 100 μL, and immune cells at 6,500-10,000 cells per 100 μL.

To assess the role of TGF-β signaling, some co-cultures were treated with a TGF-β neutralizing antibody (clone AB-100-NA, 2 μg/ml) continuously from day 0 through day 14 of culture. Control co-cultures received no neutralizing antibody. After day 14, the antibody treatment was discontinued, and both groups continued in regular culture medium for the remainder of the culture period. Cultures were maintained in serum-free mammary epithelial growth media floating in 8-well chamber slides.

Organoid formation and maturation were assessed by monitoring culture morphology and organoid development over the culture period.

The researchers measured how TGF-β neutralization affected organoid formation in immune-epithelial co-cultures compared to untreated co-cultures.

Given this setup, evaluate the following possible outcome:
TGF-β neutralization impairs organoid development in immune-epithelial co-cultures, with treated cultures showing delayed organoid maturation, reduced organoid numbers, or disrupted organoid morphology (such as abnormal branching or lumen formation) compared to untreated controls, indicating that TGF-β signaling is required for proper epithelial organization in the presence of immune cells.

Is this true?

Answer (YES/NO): YES